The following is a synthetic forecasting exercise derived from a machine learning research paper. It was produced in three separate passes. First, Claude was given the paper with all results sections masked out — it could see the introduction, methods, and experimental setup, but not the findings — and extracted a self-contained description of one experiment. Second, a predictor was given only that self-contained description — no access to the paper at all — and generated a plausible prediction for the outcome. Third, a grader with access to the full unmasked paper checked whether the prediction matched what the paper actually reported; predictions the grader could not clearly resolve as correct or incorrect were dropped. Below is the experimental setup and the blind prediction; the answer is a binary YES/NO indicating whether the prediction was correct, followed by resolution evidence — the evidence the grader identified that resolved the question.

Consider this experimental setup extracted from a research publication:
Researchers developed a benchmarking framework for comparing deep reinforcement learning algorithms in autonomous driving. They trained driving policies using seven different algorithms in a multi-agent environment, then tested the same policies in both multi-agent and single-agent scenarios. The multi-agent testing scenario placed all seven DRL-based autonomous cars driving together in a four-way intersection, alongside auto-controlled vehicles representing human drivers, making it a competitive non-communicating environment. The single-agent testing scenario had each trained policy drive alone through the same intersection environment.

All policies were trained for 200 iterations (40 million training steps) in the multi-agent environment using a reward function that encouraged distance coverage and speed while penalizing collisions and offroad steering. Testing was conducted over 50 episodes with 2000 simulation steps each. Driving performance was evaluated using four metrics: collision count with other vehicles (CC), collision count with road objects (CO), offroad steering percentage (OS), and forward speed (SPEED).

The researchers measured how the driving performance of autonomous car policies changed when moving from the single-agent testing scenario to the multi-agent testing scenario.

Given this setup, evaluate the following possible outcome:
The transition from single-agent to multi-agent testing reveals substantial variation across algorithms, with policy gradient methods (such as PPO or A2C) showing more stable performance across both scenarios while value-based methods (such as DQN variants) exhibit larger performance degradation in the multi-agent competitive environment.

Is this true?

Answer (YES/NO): NO